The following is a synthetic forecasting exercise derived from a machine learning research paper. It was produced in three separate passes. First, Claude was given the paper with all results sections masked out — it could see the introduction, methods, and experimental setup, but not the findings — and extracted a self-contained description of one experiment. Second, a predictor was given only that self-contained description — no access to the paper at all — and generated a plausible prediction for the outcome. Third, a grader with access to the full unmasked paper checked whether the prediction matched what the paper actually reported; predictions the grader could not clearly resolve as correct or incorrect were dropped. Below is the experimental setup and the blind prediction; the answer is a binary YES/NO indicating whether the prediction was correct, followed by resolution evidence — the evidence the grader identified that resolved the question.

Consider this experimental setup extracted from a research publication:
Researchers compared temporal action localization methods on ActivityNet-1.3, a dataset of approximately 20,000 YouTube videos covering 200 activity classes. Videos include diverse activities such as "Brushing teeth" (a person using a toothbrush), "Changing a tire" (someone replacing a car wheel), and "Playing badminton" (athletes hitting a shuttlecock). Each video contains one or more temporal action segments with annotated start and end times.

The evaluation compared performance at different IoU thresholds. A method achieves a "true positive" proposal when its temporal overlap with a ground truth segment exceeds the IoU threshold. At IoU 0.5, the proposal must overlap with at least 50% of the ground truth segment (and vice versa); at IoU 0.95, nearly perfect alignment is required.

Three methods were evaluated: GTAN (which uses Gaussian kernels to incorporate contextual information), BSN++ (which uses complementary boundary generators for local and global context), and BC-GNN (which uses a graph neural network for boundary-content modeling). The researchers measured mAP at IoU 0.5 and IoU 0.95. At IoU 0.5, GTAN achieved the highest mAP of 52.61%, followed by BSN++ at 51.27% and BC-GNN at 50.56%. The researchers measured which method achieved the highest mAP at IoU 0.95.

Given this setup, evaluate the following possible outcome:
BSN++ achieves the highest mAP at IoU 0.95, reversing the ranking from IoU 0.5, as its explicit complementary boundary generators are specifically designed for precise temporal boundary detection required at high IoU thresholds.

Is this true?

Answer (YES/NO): NO